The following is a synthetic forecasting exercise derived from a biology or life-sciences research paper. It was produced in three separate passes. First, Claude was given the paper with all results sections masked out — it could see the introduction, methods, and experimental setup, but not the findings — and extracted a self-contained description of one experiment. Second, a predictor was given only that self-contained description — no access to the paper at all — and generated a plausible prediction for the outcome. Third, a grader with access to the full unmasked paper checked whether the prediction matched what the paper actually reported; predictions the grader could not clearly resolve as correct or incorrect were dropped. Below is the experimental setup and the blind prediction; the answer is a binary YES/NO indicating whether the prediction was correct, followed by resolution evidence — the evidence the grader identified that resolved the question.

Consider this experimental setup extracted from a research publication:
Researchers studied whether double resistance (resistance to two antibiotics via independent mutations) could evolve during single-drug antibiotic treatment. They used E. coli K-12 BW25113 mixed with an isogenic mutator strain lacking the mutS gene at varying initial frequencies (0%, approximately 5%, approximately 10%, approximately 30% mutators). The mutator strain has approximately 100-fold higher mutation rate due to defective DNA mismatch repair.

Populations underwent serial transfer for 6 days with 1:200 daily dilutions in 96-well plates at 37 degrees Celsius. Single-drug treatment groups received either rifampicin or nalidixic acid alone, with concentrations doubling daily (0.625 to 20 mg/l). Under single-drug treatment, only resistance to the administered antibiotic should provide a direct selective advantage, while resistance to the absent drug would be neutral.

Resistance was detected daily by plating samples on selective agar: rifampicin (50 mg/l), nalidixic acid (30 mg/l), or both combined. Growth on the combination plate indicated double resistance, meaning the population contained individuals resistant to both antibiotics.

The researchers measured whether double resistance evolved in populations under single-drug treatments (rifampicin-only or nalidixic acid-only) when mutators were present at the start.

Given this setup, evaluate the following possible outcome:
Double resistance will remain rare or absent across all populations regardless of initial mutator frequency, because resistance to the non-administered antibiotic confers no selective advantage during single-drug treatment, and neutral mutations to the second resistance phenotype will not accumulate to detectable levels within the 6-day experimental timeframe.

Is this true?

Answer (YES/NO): NO